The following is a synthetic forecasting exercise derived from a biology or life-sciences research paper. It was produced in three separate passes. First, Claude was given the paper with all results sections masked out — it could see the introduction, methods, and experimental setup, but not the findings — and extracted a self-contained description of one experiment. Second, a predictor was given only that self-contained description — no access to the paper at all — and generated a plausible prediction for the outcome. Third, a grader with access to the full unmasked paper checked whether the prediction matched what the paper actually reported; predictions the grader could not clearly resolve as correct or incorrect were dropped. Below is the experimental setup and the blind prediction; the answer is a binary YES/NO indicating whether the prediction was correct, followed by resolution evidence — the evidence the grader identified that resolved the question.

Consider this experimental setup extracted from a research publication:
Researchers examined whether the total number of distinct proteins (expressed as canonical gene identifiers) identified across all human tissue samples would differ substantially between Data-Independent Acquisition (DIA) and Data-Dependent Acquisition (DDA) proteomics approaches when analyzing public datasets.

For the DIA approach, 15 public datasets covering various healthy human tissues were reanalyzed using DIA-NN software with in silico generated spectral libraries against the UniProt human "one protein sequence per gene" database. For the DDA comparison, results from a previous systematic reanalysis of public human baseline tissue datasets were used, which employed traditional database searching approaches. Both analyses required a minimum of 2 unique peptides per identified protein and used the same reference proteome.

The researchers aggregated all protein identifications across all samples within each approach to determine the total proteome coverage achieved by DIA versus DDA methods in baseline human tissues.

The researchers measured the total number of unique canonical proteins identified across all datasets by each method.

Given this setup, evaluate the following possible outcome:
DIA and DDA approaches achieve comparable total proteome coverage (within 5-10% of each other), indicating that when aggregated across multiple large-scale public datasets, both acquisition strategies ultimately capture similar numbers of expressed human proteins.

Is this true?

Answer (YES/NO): NO